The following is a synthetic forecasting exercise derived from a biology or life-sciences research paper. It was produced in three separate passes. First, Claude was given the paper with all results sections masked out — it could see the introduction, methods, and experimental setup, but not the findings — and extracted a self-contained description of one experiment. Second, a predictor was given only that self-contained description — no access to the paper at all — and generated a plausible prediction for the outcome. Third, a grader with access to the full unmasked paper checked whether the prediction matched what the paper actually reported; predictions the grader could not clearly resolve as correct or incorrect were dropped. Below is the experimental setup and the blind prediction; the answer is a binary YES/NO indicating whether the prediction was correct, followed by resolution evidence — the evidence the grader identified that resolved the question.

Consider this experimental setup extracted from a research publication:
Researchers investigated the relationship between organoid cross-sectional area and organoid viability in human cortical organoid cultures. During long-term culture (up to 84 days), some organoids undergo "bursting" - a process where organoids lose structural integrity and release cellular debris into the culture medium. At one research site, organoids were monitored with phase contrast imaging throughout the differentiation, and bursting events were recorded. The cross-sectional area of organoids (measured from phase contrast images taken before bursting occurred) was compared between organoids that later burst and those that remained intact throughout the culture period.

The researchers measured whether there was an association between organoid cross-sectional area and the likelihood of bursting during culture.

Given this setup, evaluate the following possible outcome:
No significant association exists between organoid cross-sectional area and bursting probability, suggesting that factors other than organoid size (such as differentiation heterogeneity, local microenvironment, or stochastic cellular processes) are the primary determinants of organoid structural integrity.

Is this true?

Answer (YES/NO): NO